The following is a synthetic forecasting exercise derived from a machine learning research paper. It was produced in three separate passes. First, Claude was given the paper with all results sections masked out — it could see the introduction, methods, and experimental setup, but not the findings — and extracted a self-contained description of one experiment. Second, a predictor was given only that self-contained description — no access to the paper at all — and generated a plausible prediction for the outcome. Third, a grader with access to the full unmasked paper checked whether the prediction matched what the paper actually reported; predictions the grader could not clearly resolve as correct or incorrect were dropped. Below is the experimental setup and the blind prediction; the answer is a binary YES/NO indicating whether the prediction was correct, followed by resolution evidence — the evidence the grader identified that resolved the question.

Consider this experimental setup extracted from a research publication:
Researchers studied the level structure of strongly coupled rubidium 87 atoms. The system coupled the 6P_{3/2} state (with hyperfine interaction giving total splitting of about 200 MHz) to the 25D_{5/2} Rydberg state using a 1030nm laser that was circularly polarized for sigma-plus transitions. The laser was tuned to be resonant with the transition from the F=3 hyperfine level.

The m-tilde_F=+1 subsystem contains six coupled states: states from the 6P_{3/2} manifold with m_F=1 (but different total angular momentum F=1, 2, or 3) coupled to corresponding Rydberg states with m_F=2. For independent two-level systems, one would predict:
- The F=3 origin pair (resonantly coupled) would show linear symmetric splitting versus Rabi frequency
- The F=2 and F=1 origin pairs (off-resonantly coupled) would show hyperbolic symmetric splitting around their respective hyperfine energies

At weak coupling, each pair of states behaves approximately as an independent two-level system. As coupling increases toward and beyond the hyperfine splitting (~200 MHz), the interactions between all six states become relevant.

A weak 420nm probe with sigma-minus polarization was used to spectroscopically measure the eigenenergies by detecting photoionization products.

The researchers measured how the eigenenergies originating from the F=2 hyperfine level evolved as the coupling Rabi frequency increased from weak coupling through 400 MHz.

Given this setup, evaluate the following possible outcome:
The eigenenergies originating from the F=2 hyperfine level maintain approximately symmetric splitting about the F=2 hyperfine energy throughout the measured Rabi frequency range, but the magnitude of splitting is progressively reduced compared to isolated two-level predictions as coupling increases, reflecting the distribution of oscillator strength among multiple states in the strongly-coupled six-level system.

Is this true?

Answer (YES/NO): NO